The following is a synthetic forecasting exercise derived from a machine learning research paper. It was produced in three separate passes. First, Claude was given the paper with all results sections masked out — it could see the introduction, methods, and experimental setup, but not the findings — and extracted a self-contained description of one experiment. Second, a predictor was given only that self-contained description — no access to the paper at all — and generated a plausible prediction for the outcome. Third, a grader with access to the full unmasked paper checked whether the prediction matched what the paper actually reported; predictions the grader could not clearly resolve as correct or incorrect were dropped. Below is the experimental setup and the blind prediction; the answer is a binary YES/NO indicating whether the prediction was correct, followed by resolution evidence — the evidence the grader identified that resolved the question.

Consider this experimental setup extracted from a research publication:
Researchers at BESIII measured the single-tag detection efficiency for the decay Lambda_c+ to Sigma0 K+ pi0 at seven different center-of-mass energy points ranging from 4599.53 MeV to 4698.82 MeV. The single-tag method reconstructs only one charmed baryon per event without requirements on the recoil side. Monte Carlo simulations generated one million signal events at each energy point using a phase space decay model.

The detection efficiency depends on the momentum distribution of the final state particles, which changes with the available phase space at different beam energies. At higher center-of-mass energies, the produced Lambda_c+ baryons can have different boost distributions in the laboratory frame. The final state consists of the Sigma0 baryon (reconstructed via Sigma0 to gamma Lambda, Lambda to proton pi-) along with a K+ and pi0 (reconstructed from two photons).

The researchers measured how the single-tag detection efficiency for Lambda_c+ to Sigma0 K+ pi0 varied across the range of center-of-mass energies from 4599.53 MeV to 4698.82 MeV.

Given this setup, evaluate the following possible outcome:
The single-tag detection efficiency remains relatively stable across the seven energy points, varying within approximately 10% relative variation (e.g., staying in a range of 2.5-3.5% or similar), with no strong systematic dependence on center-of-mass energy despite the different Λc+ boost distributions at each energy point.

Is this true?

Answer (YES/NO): NO